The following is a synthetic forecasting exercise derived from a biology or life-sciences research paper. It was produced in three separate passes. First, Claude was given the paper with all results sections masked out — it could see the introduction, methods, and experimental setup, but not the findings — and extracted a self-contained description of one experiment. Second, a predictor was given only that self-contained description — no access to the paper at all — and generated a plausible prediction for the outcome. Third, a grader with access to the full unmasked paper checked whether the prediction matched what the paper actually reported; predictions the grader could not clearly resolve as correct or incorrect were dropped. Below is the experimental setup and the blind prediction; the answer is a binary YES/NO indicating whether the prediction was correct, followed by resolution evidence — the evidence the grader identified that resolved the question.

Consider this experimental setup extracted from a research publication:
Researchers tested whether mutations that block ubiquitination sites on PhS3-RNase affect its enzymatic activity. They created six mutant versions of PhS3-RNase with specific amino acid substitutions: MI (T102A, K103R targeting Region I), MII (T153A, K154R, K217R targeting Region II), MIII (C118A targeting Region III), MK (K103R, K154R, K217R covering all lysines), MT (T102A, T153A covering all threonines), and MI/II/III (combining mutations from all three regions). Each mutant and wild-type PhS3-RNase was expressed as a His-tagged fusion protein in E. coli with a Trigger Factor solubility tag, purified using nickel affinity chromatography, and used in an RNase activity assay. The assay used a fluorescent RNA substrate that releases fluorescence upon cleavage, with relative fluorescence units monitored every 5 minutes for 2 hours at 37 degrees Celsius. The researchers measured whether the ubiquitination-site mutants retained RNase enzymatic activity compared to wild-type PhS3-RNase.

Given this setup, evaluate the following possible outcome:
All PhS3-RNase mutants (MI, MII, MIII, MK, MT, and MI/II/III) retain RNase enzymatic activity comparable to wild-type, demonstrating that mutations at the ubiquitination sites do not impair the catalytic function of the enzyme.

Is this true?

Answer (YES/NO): YES